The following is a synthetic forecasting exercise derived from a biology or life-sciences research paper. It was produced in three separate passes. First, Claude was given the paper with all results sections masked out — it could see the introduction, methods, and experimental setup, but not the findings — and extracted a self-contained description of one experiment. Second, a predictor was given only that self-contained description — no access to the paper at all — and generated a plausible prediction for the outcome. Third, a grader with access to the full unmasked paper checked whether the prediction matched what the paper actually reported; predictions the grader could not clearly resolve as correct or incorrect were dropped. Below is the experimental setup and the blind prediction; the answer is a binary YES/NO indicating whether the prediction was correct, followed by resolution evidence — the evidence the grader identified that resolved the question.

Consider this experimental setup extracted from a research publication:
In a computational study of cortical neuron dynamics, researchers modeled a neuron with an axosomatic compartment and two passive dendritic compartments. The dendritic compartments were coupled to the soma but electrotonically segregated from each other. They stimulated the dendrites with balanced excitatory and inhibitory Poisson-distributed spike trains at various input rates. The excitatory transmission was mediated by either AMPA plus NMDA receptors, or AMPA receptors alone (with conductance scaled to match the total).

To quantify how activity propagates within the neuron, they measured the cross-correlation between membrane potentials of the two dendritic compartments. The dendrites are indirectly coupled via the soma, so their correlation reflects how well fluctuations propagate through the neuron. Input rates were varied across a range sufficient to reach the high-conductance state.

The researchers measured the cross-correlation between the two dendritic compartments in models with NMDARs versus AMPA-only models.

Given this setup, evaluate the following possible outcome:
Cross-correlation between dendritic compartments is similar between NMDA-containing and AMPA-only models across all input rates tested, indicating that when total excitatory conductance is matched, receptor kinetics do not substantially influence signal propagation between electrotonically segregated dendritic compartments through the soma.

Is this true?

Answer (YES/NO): NO